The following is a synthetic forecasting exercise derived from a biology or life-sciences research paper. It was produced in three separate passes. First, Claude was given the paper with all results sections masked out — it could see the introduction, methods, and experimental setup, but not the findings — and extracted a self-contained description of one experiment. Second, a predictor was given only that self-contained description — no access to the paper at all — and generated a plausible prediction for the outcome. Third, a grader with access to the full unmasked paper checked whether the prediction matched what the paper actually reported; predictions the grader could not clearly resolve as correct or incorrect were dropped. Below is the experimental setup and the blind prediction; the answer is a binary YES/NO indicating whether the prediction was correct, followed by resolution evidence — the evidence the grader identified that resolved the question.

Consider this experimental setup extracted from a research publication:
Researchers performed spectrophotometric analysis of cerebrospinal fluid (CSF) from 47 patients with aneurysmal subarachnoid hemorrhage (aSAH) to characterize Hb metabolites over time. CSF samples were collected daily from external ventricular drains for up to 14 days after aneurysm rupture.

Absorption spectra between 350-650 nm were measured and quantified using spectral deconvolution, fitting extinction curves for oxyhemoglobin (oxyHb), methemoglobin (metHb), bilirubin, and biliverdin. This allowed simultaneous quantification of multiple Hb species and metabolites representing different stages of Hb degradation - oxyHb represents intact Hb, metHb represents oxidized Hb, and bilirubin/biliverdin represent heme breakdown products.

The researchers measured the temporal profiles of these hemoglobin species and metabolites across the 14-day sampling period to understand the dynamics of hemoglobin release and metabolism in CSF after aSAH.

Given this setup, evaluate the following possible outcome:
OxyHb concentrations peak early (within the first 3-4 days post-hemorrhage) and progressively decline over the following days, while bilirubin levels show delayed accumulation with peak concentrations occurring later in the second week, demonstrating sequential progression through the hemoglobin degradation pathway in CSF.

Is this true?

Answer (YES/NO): NO